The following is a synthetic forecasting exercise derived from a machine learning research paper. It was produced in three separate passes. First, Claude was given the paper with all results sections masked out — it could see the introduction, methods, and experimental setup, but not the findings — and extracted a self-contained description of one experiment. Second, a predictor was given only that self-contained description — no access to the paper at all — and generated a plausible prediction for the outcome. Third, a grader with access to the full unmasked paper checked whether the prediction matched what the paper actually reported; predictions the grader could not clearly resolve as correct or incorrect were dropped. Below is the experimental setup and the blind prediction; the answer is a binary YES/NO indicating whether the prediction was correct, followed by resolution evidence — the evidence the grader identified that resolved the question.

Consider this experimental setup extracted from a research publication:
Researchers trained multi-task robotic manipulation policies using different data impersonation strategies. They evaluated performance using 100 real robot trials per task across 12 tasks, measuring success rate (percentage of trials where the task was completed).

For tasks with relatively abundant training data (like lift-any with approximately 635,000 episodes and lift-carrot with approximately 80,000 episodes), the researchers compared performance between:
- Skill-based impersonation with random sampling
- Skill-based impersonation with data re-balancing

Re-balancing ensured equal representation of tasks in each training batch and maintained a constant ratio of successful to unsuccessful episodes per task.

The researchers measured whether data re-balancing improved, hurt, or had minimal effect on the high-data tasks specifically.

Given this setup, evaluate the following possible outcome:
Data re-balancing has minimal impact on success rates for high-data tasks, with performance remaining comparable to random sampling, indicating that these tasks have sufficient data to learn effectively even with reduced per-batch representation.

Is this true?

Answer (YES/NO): YES